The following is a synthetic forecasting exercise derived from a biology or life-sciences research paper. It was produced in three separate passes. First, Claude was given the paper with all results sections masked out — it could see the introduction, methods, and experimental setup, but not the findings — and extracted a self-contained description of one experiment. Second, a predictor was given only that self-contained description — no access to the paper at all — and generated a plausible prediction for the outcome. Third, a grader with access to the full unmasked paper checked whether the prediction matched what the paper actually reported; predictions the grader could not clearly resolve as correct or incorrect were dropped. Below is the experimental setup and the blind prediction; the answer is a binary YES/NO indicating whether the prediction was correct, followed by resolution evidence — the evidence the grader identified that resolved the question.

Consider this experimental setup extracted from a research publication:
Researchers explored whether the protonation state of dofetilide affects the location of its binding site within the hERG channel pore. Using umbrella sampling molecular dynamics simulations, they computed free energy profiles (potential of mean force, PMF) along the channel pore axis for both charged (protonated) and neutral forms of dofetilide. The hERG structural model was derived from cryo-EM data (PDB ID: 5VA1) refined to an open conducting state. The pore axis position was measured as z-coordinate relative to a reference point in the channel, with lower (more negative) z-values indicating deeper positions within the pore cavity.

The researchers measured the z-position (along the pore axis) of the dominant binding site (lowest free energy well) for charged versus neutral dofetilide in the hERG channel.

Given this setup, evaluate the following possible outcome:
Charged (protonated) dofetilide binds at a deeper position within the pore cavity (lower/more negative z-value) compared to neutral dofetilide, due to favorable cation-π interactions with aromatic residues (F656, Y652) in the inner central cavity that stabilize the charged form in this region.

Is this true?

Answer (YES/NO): NO